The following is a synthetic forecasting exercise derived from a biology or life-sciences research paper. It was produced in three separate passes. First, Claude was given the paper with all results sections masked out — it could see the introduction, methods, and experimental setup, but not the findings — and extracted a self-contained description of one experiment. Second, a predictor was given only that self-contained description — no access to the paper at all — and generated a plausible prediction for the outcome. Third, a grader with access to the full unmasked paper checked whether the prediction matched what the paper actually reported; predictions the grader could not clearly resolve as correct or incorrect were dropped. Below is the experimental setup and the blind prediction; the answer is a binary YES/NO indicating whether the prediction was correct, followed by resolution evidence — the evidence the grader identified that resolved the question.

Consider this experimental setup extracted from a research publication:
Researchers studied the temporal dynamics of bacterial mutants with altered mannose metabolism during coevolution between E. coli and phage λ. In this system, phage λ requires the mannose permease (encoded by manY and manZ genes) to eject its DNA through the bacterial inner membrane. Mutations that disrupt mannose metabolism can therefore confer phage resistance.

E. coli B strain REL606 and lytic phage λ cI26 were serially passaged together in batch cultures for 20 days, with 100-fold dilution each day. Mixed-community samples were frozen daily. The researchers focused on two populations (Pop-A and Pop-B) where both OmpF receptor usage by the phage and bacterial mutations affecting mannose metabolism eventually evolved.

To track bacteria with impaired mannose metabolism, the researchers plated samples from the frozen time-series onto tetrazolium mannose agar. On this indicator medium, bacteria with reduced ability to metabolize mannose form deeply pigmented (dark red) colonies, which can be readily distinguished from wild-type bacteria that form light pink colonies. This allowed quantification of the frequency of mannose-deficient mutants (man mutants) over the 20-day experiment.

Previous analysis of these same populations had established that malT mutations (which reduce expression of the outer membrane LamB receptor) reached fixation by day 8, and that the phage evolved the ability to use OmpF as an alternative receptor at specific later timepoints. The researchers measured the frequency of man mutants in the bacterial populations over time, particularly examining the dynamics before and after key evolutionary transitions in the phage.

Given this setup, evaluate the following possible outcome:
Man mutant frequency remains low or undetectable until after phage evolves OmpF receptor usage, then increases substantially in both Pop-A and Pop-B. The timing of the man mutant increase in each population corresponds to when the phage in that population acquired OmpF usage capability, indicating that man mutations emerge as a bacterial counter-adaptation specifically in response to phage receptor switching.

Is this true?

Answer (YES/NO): NO